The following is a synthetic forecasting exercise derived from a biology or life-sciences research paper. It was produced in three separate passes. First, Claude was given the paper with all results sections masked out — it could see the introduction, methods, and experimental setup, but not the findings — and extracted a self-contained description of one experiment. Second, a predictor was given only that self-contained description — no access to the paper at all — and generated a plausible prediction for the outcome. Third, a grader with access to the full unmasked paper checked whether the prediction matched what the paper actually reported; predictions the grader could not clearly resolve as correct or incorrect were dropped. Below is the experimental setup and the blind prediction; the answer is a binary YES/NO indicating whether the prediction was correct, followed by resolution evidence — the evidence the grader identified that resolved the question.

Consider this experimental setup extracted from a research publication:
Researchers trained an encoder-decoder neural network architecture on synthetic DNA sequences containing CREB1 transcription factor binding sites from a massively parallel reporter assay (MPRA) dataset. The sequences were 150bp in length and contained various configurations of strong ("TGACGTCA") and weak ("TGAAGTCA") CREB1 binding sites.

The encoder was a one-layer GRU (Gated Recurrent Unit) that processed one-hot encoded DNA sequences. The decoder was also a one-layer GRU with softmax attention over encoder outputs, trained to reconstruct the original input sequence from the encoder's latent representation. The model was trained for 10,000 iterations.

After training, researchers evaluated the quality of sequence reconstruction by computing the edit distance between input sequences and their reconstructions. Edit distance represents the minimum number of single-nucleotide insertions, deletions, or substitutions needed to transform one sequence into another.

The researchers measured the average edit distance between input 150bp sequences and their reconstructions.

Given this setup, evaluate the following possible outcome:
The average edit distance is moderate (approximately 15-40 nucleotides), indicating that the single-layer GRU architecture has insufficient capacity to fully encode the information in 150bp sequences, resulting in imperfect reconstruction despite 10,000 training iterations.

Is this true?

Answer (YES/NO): NO